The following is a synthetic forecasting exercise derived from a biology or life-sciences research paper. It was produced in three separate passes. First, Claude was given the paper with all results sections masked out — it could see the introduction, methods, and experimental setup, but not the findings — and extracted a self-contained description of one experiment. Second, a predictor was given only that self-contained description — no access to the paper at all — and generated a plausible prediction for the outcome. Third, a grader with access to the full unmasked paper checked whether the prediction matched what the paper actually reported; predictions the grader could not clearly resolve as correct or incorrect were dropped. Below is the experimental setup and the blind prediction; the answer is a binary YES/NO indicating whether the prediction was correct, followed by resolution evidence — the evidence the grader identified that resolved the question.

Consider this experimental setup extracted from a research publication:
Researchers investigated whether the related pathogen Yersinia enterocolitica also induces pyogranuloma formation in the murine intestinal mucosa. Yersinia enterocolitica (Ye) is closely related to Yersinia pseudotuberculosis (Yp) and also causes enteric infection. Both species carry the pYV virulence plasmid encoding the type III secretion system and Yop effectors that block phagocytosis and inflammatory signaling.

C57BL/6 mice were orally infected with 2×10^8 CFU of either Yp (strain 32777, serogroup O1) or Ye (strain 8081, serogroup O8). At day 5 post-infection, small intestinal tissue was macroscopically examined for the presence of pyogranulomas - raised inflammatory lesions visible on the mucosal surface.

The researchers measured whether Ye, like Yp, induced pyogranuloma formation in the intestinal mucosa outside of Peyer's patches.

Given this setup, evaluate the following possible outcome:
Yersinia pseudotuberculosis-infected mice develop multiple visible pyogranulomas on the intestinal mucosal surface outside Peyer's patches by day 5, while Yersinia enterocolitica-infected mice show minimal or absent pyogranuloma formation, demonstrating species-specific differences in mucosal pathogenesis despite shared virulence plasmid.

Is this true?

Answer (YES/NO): NO